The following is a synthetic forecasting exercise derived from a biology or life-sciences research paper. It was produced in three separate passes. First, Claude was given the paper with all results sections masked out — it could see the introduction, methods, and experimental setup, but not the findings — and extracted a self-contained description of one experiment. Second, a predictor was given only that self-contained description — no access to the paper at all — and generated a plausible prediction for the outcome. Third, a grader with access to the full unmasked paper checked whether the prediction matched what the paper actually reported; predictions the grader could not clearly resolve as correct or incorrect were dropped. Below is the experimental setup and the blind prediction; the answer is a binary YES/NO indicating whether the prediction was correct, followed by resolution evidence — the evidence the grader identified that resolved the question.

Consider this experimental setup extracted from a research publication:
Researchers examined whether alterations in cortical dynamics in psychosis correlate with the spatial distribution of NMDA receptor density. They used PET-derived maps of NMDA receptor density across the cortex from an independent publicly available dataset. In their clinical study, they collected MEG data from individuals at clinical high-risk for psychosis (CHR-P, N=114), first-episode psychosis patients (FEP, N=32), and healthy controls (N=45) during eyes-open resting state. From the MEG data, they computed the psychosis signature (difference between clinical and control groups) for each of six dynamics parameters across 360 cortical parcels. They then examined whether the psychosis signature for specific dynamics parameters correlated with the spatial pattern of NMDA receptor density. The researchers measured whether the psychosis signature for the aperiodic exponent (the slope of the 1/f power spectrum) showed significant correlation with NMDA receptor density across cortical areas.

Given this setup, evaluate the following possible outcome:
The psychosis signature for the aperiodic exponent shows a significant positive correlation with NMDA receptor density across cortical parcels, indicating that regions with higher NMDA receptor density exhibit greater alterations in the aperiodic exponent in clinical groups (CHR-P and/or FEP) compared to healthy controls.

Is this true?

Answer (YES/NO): NO